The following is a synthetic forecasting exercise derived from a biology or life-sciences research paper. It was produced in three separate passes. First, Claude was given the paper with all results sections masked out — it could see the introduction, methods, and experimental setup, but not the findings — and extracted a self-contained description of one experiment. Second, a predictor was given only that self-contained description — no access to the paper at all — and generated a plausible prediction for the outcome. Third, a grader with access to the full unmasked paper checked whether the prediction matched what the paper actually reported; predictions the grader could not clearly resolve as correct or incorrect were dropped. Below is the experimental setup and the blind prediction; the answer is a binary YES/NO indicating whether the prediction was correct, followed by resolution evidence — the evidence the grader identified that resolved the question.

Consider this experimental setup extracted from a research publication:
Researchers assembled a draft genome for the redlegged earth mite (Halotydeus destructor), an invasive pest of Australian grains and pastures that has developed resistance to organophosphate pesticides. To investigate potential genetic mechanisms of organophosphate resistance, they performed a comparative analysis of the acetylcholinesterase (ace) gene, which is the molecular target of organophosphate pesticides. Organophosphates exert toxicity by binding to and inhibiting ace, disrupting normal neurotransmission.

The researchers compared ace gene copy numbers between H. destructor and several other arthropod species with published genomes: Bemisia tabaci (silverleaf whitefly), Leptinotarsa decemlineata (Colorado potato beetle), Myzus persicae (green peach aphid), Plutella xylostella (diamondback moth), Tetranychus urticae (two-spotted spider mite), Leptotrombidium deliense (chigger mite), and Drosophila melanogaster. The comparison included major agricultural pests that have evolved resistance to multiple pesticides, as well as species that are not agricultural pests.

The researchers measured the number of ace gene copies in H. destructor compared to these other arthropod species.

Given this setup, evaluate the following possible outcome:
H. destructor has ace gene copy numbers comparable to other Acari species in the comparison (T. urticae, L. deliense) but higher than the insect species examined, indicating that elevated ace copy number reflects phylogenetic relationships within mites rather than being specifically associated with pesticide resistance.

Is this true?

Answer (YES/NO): NO